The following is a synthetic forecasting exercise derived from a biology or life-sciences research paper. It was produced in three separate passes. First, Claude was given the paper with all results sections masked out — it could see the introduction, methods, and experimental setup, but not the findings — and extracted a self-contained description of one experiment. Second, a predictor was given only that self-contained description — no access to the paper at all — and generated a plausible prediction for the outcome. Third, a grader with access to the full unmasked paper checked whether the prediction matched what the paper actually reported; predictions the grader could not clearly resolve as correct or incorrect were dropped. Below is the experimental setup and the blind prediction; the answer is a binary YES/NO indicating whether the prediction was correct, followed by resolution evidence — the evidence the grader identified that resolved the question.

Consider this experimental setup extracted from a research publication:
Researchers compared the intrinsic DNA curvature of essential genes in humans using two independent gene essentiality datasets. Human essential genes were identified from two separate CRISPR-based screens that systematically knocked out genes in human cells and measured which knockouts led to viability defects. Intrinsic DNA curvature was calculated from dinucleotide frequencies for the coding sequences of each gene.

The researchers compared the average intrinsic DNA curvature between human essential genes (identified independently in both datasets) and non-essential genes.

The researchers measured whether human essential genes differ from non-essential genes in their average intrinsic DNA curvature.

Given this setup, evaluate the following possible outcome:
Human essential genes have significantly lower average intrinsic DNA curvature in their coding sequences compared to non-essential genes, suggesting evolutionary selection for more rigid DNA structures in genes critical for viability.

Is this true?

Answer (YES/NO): NO